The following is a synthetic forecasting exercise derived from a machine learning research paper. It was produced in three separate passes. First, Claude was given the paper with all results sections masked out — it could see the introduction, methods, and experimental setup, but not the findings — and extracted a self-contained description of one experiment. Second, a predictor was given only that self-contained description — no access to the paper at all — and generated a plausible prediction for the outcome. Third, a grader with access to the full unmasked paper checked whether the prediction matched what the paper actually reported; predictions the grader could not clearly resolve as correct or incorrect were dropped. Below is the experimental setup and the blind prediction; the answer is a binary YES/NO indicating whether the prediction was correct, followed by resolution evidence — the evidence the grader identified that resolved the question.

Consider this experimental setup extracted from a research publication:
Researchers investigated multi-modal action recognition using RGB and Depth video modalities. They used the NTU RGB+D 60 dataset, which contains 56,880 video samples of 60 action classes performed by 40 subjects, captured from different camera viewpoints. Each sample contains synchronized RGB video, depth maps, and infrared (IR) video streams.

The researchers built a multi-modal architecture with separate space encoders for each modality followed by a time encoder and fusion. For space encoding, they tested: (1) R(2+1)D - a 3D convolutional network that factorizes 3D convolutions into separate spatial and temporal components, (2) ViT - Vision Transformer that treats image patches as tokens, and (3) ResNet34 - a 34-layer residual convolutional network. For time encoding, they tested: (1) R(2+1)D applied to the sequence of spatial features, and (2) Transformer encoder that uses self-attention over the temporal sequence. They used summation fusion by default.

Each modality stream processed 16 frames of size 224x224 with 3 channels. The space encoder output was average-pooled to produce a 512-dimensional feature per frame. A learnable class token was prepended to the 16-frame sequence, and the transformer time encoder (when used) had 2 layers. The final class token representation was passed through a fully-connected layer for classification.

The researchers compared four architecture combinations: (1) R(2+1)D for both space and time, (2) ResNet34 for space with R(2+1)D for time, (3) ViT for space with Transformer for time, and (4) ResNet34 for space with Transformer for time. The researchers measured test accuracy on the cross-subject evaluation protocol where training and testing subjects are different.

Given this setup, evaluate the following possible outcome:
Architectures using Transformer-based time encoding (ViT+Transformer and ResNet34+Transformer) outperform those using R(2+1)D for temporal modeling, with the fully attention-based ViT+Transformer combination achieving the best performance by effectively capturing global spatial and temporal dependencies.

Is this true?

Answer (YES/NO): NO